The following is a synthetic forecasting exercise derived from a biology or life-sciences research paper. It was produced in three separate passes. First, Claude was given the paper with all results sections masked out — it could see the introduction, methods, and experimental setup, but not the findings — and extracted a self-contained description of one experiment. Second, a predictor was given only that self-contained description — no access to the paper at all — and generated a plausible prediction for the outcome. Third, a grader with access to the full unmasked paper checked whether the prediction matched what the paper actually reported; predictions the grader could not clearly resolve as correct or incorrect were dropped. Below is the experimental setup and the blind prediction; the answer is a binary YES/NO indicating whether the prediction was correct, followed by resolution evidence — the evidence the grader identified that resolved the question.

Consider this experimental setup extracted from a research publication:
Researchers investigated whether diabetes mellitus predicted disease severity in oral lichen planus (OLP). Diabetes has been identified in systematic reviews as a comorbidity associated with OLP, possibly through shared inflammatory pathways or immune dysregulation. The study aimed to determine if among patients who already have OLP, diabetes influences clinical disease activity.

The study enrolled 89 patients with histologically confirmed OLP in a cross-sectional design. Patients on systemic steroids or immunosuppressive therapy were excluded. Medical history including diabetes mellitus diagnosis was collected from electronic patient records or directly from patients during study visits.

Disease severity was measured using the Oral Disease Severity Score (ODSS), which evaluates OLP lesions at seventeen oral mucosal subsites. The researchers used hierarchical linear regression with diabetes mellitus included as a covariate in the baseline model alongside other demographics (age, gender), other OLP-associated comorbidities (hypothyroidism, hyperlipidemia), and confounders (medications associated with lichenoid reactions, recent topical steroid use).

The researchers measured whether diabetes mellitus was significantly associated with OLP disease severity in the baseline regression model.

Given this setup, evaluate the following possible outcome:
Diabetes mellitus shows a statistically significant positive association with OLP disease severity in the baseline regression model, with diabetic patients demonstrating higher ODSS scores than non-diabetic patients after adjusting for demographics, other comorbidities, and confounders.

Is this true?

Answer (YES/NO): NO